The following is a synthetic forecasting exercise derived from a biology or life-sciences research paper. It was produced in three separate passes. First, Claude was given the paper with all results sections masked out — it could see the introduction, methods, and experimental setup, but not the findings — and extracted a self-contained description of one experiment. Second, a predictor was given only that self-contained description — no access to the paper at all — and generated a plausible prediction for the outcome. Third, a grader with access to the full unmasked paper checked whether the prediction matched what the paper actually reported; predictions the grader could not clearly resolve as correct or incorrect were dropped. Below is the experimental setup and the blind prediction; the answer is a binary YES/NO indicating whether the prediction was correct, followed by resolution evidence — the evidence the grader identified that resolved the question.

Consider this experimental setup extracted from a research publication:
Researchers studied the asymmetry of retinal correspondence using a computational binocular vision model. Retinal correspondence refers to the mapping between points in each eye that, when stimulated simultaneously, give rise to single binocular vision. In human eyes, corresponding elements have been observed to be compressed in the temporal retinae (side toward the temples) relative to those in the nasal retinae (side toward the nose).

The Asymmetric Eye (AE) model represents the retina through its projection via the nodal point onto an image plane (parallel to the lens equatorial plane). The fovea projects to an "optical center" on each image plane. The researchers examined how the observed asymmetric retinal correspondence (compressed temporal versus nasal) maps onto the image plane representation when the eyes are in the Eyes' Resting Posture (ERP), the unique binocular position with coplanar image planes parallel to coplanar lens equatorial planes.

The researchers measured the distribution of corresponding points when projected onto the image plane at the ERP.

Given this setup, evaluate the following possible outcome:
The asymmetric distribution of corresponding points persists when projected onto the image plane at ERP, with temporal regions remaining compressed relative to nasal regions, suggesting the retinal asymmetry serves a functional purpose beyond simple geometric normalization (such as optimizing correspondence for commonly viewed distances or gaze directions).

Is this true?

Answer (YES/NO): NO